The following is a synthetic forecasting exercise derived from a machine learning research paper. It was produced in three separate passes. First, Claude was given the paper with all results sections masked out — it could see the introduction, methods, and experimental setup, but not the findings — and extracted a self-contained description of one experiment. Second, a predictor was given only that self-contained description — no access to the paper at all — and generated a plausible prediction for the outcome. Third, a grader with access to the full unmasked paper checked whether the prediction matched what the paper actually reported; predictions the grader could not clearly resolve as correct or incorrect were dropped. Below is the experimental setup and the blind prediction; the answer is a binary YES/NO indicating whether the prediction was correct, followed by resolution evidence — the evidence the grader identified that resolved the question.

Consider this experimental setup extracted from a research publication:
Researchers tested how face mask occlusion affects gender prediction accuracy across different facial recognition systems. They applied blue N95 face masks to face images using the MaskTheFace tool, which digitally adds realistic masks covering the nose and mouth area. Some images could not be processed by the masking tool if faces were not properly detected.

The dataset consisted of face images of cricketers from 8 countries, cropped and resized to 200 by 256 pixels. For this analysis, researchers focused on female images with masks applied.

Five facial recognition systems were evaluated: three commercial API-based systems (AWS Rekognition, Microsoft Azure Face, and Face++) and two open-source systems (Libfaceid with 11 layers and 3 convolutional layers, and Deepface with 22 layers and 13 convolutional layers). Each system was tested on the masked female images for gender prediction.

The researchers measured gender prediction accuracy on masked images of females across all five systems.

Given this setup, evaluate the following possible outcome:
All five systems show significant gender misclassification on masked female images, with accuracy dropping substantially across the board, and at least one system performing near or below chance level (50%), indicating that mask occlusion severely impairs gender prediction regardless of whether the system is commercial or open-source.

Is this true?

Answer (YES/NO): NO